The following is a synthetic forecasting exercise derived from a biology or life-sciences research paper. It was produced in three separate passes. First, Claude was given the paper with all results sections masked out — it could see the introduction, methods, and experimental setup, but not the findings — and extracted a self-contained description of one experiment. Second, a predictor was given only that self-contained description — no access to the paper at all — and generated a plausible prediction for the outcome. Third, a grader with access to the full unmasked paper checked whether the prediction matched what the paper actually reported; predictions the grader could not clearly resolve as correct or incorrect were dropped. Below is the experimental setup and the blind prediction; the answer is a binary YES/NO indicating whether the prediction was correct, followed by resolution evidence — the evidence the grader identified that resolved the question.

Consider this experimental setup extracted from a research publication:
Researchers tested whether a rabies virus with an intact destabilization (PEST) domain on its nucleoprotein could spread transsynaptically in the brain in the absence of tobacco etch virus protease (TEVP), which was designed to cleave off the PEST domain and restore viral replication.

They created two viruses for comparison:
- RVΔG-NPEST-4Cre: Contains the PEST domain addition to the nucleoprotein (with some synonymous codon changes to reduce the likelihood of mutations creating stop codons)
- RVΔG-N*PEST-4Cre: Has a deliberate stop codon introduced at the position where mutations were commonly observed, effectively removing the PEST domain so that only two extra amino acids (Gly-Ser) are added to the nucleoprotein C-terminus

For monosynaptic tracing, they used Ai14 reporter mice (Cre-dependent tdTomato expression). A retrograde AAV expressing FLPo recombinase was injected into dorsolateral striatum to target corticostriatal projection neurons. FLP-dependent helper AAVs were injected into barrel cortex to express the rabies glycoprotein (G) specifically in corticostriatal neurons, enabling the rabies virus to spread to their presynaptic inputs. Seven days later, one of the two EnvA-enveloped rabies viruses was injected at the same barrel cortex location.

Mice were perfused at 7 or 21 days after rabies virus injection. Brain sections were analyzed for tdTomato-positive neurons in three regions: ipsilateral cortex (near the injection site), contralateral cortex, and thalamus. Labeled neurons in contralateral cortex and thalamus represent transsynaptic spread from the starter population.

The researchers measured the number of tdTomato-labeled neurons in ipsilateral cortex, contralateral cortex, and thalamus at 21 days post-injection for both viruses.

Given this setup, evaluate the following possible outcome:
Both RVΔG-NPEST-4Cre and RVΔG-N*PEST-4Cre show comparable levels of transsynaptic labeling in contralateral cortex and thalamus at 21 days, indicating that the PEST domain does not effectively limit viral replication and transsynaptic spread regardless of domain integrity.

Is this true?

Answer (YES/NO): NO